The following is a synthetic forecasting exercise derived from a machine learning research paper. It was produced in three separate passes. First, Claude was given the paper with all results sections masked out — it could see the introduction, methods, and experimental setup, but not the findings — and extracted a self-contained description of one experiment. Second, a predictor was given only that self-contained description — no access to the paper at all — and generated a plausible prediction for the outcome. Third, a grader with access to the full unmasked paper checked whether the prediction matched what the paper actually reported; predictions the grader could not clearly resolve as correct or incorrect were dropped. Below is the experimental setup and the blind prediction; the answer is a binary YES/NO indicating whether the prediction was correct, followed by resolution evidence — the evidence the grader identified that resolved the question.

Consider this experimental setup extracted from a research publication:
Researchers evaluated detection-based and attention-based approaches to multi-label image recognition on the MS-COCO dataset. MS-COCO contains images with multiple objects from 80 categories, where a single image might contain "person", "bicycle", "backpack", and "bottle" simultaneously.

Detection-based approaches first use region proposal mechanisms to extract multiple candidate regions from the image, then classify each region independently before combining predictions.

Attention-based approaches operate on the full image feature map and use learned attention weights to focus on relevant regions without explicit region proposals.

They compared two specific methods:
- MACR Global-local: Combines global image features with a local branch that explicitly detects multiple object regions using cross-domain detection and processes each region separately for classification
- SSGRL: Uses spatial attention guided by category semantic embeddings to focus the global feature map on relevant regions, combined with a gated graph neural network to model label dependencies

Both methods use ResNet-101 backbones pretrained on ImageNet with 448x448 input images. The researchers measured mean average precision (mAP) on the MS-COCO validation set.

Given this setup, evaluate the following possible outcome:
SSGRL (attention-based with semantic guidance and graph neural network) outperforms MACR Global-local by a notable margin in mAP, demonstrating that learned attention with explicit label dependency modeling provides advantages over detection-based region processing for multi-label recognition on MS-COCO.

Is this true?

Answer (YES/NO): NO